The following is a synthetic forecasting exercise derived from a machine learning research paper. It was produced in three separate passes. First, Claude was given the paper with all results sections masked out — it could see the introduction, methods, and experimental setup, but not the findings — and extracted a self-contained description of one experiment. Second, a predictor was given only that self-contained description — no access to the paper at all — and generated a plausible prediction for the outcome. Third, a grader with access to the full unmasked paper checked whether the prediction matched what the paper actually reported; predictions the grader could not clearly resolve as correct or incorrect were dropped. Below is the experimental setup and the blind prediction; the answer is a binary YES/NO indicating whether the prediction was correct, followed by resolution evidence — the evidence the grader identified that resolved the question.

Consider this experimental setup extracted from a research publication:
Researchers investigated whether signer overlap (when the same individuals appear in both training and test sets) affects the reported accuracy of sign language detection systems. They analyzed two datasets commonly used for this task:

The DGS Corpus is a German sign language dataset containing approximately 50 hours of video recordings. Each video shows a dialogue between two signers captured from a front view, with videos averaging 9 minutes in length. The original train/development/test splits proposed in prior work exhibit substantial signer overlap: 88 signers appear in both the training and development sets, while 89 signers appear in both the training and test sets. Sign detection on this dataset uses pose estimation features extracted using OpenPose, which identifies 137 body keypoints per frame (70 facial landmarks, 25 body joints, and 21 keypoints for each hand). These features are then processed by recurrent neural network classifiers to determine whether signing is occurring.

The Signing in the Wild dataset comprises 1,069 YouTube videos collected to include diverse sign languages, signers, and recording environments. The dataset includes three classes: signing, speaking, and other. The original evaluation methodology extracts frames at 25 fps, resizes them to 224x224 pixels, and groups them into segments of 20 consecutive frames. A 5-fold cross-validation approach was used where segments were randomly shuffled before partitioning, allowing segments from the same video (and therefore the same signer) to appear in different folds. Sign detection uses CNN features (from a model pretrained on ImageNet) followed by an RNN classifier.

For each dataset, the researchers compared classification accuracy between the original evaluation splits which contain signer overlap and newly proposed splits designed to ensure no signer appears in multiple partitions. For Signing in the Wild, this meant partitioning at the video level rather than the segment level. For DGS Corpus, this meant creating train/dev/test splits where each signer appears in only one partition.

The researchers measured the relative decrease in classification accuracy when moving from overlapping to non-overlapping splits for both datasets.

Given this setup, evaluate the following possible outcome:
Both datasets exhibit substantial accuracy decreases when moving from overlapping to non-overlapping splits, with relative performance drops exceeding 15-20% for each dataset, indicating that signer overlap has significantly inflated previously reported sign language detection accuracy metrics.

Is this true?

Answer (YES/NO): NO